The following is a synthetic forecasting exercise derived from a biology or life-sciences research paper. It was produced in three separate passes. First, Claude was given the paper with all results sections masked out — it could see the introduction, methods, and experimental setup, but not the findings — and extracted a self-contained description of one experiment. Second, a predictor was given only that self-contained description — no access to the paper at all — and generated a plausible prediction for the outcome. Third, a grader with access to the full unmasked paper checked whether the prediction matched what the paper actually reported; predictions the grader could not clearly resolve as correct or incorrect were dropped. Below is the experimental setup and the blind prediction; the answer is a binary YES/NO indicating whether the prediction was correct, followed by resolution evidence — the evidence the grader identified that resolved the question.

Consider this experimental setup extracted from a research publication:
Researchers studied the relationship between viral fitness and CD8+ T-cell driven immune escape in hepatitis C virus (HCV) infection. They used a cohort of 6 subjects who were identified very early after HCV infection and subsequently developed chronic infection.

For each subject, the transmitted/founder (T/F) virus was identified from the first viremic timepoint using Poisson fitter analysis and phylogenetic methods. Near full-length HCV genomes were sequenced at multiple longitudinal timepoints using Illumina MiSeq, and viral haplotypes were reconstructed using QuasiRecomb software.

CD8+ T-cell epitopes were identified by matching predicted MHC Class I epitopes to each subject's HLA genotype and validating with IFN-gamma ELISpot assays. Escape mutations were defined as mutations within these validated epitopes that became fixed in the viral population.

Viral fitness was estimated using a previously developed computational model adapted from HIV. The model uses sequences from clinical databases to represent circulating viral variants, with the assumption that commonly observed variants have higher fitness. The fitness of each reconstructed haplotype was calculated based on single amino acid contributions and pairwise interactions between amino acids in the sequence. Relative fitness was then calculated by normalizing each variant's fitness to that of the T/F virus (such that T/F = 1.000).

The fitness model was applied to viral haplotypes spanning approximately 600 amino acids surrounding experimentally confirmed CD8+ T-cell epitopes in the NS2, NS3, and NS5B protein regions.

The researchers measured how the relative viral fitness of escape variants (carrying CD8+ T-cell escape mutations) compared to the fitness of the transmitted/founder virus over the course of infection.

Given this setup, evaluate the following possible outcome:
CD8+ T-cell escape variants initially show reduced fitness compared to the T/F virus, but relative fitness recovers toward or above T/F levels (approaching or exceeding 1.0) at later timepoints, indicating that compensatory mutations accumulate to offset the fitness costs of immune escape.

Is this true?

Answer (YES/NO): YES